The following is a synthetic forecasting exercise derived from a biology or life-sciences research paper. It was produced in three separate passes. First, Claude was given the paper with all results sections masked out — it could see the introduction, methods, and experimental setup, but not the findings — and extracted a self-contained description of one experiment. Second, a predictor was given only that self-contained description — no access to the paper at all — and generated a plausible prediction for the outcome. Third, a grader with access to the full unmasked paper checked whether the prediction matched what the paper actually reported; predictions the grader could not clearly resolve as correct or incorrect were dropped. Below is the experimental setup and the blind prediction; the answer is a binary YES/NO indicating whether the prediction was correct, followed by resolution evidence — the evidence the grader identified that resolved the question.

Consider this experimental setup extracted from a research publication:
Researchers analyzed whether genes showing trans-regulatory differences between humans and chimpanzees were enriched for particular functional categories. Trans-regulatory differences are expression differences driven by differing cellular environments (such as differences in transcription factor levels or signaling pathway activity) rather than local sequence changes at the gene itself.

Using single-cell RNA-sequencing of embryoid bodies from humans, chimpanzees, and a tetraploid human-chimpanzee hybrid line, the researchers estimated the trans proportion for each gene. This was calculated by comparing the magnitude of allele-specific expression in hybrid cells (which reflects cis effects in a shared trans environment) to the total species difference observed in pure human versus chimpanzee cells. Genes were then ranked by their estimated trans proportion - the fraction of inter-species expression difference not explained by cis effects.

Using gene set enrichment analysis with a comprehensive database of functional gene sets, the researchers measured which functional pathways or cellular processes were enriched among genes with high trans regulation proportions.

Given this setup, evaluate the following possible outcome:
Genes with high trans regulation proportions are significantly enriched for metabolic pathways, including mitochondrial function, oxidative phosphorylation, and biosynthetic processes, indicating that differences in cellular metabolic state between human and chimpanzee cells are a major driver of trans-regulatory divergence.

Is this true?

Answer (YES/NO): NO